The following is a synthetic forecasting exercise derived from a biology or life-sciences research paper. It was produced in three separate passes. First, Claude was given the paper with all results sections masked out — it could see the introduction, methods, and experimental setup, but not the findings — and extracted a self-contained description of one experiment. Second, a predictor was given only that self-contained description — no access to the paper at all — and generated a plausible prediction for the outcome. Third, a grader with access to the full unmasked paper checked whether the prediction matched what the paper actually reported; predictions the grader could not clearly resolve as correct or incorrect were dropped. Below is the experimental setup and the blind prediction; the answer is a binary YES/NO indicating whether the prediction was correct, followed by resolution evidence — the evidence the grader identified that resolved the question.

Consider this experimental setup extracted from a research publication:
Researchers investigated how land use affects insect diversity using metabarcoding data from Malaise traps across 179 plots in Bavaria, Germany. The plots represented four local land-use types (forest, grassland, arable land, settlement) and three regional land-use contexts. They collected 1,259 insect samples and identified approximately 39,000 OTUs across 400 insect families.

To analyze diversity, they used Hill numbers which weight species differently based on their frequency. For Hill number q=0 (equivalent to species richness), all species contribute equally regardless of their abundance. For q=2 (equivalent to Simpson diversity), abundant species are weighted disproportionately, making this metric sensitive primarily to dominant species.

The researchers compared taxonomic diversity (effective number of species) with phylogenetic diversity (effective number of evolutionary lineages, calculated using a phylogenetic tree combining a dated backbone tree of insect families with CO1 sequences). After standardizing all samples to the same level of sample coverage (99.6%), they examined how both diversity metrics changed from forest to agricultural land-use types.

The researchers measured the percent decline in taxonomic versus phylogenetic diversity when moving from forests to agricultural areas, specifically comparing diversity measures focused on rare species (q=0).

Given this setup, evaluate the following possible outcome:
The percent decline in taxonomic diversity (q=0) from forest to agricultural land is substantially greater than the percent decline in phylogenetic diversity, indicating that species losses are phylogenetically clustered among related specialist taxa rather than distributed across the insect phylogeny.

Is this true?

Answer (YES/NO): NO